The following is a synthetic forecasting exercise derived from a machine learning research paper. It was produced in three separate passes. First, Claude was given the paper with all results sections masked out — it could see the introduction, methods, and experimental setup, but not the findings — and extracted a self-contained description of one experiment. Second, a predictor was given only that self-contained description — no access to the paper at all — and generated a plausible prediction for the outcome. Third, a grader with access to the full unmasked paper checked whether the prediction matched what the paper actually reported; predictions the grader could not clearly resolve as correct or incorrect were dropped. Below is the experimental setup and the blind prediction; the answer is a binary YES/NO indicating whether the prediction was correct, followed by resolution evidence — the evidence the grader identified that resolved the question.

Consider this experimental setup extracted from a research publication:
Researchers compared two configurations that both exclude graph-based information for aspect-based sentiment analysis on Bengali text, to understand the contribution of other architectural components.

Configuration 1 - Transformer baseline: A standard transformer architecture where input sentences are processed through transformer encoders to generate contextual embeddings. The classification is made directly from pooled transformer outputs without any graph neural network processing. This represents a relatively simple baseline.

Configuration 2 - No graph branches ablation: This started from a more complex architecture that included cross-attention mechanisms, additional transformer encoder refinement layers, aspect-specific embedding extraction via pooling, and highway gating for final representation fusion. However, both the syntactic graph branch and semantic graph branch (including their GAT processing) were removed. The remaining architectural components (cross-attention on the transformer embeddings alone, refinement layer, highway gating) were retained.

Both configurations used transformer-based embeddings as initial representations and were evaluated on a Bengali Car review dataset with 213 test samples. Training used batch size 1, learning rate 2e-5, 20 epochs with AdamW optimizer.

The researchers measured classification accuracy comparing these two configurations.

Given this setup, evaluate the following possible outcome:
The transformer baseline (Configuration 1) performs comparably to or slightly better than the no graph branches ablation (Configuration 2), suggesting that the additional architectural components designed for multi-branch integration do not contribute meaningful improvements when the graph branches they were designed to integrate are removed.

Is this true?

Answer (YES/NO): NO